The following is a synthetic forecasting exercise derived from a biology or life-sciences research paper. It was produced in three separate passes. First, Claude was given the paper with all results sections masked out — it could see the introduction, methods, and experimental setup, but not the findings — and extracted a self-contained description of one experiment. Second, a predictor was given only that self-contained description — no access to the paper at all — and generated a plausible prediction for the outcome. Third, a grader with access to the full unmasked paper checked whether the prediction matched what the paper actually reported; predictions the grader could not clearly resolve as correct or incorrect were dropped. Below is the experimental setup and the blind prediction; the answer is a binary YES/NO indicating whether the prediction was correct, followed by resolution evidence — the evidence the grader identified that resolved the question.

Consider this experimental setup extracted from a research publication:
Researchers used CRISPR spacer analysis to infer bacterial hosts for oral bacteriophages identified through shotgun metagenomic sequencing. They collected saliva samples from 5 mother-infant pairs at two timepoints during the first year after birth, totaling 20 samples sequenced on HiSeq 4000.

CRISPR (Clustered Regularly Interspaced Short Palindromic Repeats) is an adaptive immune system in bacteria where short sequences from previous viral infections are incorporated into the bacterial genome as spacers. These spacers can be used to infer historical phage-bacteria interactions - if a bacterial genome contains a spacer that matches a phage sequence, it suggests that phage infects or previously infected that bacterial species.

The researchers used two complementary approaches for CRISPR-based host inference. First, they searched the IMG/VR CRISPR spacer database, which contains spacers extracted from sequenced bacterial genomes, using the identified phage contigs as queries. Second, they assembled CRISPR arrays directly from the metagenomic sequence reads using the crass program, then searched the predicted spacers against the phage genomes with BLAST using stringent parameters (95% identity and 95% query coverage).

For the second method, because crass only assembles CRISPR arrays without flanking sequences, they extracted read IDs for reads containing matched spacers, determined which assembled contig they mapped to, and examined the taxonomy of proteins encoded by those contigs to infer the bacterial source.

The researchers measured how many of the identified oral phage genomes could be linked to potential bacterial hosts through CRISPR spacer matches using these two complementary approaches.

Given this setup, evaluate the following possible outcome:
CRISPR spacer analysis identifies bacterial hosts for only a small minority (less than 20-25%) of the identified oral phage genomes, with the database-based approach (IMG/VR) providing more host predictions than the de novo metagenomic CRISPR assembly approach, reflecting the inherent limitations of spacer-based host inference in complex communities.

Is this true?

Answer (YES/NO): NO